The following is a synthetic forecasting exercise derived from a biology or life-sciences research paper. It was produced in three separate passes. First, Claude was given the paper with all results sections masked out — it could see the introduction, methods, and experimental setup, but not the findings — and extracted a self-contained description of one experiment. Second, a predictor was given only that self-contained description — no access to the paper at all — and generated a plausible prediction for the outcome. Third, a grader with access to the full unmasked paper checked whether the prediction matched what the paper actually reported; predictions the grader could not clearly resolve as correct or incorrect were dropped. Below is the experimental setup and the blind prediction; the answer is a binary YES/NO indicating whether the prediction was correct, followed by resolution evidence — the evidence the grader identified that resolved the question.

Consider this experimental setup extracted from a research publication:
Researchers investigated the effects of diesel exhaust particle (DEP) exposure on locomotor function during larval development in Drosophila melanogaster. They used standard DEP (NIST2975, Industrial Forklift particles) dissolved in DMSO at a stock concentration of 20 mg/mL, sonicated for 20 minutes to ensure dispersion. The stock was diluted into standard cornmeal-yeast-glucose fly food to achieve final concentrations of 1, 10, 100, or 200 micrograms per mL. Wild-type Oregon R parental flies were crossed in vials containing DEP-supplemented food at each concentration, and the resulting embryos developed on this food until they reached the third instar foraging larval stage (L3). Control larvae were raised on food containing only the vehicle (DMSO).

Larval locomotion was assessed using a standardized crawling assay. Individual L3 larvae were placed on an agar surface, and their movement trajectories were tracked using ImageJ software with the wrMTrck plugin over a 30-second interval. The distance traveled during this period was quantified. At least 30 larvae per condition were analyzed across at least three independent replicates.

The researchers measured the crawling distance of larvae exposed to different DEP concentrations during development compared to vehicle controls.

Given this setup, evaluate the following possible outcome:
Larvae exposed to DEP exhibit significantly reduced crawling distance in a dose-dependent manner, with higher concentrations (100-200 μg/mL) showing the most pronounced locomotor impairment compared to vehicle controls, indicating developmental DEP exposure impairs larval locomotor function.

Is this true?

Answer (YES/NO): NO